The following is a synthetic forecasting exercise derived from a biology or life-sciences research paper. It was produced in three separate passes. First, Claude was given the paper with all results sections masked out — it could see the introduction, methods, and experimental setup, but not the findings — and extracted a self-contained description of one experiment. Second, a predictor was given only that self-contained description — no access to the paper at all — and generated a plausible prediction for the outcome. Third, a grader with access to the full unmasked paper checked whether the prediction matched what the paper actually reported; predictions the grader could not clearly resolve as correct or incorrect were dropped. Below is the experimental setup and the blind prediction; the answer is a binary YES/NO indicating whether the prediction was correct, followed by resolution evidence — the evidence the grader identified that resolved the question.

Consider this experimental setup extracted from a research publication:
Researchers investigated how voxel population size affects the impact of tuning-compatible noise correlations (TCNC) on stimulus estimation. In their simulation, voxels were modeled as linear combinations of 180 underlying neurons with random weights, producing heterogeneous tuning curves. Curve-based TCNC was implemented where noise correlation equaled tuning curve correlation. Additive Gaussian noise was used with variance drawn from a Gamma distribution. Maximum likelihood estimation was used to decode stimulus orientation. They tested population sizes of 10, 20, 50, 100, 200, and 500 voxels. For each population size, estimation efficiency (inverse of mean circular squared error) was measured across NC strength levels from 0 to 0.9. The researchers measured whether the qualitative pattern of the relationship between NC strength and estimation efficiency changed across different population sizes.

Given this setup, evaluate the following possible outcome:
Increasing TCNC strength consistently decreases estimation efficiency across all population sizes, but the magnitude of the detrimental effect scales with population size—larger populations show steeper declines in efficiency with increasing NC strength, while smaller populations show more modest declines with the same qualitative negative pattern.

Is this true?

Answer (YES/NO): NO